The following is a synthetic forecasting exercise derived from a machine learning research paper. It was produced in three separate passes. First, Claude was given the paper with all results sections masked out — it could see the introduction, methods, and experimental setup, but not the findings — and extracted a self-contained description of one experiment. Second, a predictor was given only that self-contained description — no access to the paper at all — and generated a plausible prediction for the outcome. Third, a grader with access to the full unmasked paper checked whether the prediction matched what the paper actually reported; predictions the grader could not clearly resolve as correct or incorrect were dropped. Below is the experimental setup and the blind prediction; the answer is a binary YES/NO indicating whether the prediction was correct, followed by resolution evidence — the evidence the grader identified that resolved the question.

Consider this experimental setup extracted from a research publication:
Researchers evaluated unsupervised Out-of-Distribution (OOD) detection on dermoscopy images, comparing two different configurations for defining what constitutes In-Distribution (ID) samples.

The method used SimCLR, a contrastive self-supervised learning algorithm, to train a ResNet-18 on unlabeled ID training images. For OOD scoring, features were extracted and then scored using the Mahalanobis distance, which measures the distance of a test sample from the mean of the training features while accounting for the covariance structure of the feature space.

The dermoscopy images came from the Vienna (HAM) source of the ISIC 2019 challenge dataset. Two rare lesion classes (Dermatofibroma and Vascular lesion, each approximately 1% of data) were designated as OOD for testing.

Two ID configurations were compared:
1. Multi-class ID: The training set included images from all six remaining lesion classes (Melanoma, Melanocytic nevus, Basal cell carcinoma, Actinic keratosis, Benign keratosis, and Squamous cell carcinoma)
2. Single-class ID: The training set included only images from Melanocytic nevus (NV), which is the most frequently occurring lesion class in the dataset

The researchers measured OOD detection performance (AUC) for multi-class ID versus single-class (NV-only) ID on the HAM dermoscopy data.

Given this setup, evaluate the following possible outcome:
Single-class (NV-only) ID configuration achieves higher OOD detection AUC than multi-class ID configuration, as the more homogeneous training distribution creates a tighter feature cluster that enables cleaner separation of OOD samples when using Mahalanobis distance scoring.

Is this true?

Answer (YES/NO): YES